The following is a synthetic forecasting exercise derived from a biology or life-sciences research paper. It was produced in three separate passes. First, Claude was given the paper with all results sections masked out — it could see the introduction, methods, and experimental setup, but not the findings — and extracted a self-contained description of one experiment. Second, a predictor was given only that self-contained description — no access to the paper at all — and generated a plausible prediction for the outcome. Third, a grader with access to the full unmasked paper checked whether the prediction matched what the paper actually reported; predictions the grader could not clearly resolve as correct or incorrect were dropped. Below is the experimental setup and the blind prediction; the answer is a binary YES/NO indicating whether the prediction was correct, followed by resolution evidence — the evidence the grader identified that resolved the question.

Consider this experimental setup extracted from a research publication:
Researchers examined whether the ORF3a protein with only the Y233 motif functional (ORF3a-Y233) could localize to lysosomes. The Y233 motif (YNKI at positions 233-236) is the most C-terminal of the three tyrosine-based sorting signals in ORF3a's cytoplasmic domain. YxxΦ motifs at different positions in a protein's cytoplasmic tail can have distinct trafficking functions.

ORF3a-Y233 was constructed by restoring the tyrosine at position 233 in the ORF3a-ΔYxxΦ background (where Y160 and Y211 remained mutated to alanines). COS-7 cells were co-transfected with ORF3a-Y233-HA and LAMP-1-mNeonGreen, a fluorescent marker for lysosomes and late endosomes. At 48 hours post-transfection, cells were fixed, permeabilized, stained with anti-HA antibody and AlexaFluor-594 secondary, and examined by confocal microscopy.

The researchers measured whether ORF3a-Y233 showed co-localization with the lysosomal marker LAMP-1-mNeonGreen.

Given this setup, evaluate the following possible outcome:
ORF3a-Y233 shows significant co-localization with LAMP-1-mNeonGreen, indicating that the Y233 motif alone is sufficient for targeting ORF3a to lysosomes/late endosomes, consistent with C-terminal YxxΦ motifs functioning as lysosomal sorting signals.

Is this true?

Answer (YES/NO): NO